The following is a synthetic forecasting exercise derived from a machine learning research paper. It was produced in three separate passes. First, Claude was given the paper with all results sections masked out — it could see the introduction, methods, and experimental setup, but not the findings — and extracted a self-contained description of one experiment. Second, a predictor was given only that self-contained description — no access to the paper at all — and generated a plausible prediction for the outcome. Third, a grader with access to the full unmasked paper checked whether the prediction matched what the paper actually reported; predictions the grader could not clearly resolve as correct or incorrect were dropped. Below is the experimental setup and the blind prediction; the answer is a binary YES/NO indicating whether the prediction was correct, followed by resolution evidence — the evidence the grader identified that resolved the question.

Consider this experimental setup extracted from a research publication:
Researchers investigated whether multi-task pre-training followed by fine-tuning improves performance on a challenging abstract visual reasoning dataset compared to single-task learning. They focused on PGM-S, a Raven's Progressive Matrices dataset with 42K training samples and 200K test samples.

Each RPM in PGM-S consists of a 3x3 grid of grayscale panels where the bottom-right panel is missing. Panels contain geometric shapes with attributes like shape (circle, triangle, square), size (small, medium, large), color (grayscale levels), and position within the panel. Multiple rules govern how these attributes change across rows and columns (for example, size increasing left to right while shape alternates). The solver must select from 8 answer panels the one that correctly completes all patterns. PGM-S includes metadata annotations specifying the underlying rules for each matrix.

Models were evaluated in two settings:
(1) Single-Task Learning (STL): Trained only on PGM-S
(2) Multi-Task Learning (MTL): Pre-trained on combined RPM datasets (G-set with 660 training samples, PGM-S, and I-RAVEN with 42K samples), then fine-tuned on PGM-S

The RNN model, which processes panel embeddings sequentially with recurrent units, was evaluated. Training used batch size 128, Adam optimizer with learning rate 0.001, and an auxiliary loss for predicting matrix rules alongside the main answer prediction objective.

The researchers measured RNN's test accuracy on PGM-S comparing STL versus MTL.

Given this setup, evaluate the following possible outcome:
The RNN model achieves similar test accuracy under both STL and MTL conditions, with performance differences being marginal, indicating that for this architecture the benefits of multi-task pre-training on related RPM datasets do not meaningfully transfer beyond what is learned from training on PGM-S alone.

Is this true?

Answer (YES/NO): YES